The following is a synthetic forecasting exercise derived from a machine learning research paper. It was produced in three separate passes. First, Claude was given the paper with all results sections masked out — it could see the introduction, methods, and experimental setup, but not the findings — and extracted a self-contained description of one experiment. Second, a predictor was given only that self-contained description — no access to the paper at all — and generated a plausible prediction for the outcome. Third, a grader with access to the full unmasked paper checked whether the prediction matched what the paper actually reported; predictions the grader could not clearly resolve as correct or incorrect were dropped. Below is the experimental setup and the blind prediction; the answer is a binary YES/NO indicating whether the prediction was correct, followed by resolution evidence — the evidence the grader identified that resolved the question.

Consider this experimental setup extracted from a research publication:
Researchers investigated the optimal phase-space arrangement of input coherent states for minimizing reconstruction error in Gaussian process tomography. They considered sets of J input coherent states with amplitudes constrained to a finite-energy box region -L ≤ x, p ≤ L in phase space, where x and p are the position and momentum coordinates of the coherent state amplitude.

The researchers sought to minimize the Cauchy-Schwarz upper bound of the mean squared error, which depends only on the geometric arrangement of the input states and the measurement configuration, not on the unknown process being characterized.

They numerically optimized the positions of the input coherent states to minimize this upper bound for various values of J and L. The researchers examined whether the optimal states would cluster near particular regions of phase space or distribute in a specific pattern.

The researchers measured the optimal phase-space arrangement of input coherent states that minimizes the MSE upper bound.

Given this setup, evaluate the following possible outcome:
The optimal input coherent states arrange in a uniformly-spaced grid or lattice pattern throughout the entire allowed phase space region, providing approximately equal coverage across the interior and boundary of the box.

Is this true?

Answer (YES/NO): NO